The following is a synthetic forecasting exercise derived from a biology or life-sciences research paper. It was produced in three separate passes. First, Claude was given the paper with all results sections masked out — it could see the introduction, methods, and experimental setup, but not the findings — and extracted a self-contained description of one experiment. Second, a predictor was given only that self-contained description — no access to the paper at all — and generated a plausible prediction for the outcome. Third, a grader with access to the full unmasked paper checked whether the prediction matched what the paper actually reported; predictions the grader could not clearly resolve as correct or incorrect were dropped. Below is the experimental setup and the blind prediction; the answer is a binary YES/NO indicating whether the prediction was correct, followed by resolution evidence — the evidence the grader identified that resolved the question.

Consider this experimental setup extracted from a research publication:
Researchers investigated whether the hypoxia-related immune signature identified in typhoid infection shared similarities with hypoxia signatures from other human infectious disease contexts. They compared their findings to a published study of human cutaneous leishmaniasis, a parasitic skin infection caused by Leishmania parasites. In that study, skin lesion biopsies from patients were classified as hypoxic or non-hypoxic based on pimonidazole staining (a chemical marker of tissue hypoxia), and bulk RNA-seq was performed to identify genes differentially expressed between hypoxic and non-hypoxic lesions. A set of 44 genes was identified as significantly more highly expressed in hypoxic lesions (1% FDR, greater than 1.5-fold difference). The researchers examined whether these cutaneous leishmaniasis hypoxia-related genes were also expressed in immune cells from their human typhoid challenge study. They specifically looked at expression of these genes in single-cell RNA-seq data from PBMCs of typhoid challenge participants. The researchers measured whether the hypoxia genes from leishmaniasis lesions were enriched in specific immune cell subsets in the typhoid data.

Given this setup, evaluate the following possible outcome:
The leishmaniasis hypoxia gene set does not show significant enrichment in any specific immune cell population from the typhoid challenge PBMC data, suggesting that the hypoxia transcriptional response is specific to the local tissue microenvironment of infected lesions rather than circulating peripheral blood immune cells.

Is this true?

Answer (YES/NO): NO